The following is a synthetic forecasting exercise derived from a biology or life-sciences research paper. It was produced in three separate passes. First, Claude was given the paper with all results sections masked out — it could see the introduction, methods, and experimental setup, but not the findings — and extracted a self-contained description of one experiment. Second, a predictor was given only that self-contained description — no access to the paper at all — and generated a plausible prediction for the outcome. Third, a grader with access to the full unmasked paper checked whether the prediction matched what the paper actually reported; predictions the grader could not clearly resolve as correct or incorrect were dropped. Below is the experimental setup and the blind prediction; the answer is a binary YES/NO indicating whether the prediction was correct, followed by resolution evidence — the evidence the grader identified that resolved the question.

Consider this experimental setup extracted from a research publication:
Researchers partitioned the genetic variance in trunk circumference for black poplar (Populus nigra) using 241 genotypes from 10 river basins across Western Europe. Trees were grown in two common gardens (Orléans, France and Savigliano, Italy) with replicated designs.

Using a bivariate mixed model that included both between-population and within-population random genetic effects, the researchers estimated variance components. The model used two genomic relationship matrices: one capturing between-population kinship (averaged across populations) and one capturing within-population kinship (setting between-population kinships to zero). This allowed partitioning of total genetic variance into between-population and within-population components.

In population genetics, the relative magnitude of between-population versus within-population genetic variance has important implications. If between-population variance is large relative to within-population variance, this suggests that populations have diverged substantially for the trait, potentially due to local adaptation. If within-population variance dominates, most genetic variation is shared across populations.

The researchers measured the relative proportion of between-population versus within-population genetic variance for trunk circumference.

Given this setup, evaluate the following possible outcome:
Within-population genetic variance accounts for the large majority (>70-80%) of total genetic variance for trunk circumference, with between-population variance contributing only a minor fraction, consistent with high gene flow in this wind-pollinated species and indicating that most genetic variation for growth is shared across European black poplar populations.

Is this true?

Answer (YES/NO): NO